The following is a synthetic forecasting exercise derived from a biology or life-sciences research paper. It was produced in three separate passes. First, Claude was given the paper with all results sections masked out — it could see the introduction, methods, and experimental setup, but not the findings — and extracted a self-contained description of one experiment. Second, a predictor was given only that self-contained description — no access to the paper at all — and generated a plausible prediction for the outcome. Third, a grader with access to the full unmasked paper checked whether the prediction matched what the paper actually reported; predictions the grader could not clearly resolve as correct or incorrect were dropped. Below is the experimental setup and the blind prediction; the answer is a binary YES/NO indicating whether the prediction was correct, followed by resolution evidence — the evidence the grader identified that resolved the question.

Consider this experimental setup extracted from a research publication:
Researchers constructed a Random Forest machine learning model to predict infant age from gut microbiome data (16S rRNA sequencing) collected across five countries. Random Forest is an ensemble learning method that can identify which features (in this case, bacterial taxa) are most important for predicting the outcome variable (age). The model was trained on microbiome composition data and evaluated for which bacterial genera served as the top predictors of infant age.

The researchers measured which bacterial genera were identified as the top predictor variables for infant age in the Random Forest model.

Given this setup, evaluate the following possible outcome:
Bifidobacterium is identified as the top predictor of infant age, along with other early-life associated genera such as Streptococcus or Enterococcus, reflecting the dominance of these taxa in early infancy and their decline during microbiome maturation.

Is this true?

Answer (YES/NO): NO